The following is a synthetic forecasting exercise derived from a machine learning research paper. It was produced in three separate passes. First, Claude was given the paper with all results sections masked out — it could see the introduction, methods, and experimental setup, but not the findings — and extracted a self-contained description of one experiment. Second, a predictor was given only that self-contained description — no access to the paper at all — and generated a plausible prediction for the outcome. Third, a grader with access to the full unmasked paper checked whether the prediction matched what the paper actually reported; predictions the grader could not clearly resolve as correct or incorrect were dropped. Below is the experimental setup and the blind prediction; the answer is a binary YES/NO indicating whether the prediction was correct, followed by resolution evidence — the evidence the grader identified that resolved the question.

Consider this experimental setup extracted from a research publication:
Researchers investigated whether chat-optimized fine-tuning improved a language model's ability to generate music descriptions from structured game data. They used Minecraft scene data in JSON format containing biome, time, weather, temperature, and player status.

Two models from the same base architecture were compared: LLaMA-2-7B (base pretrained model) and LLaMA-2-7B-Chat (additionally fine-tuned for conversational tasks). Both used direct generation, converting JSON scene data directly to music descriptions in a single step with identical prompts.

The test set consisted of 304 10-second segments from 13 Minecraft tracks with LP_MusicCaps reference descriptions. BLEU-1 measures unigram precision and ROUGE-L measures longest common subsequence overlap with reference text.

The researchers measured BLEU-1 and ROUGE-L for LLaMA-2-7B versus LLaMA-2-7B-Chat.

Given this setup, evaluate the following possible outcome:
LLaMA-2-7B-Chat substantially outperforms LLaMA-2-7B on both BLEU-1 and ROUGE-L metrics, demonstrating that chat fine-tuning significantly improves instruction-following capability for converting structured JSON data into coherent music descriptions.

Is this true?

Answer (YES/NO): NO